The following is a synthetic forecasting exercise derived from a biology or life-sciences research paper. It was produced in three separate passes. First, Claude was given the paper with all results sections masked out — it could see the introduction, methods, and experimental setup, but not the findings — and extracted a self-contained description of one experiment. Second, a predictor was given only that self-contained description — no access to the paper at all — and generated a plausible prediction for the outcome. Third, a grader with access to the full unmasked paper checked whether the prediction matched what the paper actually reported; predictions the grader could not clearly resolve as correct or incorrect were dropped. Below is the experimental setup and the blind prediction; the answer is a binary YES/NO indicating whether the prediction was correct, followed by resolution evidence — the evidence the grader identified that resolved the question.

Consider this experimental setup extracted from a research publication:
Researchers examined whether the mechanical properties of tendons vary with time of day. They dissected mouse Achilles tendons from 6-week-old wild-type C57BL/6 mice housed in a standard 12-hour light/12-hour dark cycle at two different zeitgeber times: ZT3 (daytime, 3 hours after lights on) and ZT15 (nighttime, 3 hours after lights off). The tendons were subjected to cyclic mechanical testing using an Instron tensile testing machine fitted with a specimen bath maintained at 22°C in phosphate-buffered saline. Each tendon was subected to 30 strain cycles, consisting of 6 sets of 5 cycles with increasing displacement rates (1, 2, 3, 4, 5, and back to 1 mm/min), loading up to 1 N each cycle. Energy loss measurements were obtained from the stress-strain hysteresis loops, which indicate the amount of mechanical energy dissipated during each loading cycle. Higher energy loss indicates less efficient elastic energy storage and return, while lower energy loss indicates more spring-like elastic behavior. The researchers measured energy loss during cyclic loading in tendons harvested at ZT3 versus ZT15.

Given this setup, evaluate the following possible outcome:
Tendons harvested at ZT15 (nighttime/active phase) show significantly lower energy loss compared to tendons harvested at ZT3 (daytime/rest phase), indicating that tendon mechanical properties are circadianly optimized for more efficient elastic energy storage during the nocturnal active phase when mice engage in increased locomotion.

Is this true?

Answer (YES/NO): NO